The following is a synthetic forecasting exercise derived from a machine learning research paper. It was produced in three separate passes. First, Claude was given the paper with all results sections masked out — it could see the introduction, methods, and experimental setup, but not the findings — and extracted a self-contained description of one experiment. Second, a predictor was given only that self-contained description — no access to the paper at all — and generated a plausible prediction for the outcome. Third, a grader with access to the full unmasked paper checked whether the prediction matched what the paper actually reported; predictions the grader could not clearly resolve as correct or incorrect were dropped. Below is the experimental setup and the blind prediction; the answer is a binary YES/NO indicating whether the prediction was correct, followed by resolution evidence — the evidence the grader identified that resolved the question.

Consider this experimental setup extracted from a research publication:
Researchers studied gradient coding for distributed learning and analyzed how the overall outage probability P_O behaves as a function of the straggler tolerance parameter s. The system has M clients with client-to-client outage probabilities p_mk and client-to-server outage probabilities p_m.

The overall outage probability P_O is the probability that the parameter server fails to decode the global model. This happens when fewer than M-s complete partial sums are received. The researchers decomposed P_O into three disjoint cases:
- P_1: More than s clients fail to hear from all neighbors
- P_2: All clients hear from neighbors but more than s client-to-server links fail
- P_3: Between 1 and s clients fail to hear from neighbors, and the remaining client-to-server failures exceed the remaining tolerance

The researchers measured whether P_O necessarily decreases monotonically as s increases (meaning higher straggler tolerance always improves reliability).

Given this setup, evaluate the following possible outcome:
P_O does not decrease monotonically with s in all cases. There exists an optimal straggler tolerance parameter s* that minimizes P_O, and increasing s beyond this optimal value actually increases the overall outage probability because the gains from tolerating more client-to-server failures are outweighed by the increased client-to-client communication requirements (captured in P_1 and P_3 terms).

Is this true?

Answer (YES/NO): NO